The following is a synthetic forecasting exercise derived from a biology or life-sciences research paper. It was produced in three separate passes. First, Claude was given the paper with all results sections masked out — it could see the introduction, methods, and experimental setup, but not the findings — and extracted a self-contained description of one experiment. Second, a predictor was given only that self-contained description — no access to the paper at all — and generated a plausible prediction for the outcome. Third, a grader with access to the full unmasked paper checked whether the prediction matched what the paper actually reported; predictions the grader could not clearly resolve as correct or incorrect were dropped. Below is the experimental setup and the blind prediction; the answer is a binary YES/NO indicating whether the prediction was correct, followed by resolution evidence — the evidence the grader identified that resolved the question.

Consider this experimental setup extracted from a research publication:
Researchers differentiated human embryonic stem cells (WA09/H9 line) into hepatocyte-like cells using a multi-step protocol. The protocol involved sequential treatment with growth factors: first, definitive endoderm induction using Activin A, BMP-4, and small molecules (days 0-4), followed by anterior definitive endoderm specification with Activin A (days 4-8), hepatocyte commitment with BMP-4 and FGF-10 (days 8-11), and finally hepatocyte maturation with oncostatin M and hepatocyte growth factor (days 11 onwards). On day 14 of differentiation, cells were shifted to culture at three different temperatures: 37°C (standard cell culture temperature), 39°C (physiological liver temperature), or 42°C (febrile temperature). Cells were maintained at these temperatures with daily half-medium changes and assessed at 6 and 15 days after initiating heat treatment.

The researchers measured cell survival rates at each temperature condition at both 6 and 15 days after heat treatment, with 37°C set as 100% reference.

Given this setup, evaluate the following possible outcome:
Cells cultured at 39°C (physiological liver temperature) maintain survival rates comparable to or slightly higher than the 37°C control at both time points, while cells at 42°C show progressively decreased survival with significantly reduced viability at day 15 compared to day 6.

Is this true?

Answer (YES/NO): NO